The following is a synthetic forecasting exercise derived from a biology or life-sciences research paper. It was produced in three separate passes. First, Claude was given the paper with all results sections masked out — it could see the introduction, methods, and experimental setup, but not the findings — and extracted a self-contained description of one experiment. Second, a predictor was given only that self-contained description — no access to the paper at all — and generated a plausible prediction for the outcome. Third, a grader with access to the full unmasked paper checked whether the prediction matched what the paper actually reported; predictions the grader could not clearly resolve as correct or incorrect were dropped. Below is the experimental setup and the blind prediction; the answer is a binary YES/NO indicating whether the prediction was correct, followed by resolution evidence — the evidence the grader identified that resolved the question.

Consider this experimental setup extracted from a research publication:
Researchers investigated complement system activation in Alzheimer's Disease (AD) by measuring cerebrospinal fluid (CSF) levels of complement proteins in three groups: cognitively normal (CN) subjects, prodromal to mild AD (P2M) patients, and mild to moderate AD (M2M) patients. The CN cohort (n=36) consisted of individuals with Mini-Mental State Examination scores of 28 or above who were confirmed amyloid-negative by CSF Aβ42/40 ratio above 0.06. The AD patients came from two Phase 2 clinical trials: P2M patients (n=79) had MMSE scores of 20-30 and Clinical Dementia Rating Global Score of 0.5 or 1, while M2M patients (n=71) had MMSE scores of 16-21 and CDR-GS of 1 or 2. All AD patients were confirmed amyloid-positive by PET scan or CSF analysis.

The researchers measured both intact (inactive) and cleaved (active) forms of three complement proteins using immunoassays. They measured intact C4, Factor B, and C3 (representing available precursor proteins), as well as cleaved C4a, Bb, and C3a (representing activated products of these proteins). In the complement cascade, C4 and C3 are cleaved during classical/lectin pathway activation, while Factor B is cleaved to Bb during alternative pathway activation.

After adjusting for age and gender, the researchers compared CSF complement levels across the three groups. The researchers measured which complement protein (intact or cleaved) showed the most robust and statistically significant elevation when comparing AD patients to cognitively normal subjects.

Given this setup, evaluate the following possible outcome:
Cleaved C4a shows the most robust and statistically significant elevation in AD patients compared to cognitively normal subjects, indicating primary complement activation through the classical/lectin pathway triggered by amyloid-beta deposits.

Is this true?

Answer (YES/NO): YES